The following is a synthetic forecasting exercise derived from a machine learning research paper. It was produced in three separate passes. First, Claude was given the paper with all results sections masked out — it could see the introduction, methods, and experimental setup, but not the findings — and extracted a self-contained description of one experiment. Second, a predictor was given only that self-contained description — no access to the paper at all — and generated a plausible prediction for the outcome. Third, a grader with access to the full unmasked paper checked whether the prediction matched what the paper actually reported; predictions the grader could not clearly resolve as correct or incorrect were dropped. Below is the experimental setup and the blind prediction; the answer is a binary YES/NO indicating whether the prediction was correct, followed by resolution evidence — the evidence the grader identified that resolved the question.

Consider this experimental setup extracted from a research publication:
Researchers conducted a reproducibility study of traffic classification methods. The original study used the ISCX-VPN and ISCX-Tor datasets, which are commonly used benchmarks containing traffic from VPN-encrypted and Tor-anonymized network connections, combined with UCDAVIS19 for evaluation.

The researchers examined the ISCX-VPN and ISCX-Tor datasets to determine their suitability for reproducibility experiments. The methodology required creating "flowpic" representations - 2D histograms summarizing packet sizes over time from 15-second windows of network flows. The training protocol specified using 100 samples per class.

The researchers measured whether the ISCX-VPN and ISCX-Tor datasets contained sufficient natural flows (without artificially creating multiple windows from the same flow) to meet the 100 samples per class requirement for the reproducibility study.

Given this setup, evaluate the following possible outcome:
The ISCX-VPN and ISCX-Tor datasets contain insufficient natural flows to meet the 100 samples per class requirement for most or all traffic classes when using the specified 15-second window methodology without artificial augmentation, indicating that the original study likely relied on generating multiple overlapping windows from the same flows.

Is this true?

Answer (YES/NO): YES